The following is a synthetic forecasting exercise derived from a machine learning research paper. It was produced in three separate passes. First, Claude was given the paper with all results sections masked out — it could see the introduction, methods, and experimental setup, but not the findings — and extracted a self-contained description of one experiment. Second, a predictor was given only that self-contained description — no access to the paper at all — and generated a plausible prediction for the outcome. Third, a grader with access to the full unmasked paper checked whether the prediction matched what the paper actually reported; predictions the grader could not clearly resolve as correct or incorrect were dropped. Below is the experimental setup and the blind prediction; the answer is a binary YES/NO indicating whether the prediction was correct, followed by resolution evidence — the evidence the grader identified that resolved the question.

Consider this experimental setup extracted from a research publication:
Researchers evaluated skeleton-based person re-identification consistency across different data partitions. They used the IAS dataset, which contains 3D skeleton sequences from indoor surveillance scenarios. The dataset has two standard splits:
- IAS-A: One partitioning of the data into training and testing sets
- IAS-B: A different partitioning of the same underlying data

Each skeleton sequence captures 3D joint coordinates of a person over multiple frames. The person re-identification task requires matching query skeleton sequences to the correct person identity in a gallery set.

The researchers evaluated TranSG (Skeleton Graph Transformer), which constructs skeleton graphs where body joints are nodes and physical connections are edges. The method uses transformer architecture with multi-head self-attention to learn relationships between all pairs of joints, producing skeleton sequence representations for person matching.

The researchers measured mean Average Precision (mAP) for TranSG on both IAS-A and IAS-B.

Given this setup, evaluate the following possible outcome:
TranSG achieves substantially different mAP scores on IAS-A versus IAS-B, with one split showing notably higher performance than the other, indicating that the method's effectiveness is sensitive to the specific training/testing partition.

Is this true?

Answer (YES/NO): YES